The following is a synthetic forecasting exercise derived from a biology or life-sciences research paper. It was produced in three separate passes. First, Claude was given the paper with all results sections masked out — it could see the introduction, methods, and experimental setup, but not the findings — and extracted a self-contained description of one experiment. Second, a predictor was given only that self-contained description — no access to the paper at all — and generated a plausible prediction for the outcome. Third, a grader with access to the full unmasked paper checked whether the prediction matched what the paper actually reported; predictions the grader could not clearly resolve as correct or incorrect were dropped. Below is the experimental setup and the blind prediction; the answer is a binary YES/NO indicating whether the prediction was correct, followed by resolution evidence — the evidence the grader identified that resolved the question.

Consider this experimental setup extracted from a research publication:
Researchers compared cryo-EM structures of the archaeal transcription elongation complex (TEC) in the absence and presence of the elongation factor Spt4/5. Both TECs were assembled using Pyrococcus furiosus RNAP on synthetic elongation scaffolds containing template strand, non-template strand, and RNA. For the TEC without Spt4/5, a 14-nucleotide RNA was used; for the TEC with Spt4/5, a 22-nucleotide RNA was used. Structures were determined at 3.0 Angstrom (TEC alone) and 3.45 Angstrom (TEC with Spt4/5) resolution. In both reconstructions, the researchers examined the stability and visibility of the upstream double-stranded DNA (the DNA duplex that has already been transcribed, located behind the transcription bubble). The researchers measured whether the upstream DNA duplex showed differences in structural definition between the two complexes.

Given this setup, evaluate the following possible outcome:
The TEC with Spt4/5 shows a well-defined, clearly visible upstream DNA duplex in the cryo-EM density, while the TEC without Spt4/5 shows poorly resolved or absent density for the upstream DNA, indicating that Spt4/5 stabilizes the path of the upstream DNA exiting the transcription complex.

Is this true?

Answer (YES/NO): YES